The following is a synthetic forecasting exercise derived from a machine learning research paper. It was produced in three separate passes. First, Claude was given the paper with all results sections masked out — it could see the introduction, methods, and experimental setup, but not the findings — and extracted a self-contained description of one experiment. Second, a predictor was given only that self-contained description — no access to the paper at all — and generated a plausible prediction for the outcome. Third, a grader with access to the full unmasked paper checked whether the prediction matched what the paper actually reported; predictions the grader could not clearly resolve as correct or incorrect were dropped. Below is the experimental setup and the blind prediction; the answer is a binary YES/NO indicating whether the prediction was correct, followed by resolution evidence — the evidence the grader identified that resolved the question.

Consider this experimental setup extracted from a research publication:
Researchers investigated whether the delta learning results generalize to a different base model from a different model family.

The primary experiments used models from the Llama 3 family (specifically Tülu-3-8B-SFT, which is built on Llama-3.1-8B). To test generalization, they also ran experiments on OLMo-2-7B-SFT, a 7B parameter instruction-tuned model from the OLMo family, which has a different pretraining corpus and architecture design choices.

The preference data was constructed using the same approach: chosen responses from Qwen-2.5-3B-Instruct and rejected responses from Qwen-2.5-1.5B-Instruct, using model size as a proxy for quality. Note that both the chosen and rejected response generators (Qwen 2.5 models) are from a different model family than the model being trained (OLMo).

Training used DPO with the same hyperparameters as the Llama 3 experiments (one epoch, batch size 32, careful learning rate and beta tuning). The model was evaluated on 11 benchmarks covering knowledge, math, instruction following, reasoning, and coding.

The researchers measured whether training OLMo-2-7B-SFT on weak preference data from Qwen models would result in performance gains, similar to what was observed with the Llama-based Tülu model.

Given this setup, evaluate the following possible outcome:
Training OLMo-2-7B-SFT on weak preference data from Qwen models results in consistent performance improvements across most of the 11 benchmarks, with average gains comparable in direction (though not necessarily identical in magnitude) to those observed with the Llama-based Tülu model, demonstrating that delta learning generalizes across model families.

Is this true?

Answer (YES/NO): YES